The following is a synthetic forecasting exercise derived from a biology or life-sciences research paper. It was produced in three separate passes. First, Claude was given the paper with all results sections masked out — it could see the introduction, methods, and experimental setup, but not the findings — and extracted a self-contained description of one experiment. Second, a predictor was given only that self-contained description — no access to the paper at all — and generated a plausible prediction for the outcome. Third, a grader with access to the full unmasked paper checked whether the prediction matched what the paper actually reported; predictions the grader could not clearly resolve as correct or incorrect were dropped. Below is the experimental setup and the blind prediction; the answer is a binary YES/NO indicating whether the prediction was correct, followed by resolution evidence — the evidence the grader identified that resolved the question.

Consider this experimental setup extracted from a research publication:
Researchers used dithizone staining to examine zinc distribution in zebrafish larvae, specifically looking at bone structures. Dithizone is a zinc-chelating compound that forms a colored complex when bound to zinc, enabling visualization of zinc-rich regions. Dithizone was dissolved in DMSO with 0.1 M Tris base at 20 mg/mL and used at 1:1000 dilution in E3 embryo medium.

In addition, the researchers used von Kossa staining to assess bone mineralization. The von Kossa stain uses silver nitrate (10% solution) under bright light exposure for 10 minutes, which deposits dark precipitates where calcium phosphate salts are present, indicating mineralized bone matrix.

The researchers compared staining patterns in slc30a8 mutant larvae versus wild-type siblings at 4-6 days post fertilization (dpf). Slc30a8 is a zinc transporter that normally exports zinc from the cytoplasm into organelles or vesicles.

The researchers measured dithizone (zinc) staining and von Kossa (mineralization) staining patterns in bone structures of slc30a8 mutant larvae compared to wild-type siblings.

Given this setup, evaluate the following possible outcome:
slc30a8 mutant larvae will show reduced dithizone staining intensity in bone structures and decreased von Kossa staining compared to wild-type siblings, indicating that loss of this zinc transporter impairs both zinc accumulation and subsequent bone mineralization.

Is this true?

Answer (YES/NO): NO